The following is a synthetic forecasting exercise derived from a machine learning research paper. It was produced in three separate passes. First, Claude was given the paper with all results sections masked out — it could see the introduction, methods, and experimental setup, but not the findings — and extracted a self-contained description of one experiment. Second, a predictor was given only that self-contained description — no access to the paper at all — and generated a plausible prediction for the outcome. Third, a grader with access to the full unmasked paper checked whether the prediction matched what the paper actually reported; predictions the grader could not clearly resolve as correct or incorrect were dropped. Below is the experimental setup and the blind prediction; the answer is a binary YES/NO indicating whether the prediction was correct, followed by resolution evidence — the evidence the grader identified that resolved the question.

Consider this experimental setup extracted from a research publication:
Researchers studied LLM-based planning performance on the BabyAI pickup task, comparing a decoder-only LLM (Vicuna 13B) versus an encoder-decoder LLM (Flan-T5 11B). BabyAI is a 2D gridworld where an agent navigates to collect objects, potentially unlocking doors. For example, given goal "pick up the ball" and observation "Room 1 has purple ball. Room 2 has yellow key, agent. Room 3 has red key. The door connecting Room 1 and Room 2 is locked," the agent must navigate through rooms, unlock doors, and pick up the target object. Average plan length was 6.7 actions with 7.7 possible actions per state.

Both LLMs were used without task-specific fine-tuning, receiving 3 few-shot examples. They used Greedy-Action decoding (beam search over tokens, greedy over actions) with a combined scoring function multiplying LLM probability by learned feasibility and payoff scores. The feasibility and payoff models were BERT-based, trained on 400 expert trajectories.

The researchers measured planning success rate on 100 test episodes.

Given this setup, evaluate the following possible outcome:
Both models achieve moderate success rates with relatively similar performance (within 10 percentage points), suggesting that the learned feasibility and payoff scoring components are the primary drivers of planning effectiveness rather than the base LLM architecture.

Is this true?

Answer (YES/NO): NO